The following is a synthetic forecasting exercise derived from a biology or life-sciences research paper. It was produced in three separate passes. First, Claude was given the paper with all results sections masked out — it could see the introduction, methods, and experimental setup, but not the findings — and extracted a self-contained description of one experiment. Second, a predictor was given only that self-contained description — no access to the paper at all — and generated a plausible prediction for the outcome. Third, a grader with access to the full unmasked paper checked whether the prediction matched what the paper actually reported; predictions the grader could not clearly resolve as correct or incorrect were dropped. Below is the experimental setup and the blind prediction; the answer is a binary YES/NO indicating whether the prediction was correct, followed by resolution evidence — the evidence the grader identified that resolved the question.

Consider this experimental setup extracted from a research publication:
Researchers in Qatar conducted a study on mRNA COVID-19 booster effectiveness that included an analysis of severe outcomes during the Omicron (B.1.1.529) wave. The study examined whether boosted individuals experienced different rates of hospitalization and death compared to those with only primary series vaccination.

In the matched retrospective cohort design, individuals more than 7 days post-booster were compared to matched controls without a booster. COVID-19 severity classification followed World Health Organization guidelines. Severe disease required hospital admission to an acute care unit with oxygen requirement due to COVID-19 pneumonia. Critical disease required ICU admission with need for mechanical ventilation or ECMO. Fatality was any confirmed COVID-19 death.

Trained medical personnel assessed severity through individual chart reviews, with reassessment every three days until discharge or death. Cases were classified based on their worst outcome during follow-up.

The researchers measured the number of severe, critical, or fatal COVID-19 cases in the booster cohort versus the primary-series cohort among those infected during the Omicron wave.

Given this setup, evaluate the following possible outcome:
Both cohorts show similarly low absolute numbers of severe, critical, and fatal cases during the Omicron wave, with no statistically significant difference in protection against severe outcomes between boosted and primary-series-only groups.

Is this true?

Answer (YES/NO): NO